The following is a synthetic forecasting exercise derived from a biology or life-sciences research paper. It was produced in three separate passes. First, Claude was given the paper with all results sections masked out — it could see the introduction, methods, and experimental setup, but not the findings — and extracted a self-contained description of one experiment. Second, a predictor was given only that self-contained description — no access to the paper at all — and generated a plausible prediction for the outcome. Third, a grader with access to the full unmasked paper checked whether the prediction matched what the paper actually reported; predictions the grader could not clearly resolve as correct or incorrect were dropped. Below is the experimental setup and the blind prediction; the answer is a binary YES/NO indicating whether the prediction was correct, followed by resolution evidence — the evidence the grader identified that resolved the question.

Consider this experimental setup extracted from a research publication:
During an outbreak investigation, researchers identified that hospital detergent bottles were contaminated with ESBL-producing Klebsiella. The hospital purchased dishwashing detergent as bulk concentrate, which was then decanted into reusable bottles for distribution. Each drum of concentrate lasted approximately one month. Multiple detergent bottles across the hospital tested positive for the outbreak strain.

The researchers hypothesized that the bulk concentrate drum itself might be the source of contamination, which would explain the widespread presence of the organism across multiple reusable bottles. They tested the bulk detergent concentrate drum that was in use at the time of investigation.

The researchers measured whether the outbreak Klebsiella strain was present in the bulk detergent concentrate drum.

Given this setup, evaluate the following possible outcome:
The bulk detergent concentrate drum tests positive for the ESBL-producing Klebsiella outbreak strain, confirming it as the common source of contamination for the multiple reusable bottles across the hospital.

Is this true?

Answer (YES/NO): NO